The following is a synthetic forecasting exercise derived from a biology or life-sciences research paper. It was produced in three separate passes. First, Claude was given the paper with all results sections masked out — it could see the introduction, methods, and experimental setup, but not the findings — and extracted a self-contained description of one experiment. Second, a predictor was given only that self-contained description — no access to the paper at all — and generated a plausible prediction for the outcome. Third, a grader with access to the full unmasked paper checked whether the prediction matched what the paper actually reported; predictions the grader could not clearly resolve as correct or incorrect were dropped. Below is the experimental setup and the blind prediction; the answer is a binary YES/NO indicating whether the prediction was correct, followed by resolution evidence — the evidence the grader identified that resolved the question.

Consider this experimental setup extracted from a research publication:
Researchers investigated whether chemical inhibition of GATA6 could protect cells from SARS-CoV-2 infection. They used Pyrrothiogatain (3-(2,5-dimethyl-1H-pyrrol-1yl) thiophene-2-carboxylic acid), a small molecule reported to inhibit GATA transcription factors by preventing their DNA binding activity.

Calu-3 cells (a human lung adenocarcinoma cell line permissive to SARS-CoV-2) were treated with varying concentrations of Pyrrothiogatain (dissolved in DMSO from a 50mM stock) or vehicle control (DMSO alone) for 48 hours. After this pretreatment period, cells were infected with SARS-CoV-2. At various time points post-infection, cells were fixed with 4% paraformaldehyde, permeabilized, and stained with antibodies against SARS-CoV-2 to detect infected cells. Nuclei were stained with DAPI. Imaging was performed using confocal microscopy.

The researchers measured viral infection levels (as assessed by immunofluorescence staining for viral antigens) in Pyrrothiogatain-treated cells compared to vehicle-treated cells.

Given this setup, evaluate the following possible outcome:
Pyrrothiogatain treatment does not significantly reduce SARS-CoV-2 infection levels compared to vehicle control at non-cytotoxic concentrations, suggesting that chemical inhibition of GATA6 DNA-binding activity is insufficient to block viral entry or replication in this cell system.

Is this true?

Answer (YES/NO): NO